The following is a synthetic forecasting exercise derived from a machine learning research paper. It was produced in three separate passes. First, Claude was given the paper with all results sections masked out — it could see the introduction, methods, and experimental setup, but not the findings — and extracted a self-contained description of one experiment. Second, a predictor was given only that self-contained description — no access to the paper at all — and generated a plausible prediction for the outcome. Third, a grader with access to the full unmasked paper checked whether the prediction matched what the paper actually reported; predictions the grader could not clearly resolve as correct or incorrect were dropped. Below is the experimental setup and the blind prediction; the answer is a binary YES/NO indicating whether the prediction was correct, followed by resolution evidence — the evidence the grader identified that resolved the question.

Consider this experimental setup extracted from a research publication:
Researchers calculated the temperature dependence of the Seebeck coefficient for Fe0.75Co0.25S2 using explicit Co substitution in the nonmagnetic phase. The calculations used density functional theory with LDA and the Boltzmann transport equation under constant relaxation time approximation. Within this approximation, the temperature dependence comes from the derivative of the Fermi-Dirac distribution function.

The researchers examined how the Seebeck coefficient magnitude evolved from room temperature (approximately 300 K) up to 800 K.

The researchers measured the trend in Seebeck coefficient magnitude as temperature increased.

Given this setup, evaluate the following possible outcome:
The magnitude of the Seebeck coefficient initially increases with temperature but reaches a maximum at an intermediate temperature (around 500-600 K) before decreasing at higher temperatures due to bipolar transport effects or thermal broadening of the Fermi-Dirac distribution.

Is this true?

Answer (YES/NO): NO